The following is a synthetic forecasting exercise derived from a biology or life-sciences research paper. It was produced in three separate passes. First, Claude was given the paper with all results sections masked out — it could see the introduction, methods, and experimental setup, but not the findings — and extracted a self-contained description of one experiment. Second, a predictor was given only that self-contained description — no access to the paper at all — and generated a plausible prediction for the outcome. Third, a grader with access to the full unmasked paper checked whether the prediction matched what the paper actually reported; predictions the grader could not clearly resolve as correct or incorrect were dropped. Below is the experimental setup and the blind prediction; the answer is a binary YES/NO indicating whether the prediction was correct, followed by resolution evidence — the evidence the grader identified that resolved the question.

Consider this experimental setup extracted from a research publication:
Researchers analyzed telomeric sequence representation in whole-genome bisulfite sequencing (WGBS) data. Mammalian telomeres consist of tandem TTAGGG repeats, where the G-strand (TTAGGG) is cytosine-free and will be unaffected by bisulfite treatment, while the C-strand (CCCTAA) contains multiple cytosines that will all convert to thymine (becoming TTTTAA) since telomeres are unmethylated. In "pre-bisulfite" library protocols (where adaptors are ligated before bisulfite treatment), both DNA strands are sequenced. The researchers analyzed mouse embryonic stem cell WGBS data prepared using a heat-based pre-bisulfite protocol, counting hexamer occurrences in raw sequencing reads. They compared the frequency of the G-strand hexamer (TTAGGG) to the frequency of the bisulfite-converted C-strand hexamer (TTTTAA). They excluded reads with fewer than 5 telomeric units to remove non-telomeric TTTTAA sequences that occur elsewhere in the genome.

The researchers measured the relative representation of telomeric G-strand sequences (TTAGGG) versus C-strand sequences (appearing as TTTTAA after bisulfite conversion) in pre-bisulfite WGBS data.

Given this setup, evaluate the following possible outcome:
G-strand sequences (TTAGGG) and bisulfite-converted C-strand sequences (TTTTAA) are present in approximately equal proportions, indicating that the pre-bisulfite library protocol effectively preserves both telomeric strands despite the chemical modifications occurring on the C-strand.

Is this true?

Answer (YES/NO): NO